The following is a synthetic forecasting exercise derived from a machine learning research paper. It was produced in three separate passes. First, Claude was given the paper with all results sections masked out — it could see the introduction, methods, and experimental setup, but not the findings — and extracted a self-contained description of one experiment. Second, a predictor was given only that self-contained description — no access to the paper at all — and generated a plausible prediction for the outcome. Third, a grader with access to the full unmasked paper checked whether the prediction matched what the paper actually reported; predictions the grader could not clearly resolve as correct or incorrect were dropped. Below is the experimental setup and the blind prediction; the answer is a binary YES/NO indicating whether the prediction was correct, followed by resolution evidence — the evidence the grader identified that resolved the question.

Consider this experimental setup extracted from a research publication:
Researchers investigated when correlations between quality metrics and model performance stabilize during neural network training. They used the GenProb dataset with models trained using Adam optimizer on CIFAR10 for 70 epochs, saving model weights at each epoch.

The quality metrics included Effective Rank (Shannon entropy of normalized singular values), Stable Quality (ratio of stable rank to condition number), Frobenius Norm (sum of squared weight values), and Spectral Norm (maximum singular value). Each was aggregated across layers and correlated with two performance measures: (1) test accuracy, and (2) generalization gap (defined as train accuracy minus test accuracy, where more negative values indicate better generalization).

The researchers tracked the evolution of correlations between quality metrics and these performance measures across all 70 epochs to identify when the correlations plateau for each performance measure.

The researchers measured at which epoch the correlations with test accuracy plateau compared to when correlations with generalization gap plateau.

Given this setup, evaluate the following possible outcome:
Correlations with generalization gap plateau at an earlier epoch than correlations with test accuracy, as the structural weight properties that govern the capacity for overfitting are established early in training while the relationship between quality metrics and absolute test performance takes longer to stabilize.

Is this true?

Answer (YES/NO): NO